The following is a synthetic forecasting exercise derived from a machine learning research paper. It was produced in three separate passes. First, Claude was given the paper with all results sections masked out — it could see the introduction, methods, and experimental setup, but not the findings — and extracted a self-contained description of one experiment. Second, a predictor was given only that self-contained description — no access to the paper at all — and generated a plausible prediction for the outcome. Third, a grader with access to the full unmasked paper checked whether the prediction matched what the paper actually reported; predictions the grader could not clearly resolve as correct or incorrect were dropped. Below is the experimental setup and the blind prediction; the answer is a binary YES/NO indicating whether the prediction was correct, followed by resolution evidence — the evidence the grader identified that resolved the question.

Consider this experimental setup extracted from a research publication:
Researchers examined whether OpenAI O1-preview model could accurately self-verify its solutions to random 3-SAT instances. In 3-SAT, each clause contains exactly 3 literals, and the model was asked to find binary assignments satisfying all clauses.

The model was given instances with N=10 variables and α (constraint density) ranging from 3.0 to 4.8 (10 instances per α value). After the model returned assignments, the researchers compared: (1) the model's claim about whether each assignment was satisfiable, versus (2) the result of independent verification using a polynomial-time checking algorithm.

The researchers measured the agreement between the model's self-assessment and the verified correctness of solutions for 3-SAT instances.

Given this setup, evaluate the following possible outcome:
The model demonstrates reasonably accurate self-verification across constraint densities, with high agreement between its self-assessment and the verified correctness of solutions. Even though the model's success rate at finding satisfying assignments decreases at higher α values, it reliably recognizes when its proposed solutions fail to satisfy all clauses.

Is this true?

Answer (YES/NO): NO